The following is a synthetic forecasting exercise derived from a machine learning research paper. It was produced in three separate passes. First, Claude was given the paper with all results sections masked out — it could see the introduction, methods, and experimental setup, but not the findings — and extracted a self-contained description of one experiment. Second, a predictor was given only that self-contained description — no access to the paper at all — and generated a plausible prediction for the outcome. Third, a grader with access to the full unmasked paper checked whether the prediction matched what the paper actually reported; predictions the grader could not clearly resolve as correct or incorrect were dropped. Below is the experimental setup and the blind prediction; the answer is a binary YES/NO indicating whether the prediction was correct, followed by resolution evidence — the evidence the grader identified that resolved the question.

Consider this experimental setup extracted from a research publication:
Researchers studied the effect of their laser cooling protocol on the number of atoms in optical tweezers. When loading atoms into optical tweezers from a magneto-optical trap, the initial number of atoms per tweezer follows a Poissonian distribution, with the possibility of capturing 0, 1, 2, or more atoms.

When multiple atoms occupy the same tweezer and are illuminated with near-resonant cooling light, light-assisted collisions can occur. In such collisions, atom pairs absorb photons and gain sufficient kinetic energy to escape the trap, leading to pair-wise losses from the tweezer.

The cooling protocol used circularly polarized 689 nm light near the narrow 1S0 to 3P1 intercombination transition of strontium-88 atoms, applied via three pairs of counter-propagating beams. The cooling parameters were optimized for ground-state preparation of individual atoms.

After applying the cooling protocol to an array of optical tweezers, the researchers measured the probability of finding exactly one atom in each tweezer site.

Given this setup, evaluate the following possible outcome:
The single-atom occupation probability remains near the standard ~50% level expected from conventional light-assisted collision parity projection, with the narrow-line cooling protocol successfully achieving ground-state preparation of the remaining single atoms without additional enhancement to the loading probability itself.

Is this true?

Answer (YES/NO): YES